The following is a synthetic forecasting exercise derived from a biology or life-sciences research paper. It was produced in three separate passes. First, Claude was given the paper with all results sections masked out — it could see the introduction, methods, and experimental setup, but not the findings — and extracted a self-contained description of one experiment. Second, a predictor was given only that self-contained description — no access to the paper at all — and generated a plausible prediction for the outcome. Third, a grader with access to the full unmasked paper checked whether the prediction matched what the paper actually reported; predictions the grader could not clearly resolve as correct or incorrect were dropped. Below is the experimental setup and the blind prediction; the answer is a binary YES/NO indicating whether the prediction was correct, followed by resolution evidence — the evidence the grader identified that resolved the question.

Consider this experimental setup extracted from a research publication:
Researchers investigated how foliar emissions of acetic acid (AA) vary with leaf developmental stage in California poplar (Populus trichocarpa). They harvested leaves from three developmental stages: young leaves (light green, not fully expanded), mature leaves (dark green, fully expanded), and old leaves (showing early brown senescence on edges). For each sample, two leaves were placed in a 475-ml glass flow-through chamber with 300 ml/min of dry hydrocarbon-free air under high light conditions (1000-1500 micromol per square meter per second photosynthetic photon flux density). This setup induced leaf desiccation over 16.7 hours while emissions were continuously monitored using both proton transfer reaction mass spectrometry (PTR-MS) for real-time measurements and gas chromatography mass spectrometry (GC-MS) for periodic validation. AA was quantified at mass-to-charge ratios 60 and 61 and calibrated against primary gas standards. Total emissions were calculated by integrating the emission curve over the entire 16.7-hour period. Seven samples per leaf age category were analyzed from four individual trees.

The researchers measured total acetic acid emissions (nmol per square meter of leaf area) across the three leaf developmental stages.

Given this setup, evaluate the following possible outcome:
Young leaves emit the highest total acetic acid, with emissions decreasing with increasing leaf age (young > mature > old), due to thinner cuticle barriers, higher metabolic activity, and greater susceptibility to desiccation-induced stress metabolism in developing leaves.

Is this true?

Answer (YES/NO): YES